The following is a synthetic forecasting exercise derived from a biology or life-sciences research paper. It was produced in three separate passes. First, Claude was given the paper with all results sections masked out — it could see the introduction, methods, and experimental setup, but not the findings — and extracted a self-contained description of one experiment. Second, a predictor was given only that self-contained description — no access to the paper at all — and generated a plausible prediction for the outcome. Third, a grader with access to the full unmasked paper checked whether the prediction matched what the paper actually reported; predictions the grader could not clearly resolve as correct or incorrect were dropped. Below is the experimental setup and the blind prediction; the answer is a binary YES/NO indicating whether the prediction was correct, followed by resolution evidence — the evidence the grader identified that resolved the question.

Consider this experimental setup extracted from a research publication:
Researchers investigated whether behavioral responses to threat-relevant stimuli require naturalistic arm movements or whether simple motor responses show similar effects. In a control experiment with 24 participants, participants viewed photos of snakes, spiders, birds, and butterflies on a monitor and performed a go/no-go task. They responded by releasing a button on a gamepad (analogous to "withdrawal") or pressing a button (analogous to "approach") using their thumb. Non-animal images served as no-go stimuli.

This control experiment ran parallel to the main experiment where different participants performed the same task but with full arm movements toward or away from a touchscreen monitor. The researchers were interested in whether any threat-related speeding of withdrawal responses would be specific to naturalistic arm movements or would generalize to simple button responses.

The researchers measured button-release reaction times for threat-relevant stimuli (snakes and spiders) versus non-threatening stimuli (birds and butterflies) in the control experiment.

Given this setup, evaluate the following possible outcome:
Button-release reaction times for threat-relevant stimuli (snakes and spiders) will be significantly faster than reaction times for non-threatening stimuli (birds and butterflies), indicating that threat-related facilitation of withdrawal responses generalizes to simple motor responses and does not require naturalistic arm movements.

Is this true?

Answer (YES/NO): NO